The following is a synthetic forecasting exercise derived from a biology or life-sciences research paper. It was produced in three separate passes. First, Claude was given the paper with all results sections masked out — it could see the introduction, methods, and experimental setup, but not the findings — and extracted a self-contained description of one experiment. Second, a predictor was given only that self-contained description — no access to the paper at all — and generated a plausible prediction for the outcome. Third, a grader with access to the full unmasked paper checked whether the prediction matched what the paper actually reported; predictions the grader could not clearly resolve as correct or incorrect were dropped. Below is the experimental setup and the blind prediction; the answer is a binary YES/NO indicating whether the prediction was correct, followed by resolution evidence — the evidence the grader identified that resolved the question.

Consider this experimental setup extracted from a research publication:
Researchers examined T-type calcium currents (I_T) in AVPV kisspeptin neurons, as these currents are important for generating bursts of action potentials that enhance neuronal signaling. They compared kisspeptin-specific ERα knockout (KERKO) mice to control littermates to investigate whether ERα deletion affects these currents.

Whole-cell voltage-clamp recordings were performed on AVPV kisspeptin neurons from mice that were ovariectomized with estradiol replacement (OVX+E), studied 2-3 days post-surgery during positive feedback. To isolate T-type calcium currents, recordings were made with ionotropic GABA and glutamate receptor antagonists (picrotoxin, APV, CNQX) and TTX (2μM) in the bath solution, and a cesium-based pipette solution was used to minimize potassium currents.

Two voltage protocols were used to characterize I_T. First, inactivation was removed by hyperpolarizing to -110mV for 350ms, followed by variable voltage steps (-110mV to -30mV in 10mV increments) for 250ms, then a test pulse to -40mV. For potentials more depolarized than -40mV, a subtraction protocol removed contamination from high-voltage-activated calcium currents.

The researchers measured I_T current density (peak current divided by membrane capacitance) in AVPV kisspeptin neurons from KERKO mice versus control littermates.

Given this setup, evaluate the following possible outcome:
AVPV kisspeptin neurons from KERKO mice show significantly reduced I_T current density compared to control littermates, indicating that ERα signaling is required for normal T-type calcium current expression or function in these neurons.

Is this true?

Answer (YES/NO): YES